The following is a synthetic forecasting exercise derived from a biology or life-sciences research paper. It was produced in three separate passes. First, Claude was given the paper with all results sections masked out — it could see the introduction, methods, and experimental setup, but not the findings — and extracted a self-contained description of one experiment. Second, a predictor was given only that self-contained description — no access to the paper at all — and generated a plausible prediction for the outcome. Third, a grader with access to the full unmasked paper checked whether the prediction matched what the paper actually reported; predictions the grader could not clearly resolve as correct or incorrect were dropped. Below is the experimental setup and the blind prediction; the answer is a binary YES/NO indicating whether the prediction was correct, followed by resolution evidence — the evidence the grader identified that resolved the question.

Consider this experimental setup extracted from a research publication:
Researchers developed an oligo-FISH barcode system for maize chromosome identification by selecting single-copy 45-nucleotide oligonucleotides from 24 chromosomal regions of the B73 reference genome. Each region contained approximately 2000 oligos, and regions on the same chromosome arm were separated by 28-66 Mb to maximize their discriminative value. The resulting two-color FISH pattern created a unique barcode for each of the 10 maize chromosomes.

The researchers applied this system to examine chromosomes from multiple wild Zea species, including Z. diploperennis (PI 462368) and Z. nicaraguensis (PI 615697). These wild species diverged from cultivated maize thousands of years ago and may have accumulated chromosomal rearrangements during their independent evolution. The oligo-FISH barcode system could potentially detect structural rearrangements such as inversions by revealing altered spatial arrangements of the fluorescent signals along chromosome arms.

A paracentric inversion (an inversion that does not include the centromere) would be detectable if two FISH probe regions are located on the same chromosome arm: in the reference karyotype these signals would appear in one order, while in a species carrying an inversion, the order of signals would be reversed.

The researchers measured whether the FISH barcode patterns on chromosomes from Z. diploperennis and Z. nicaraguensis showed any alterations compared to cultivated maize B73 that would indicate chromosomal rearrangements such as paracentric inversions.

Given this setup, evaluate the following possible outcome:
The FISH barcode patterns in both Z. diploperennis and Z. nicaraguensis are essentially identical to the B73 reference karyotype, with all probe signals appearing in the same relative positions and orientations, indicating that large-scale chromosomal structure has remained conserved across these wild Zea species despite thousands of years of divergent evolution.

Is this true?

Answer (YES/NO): NO